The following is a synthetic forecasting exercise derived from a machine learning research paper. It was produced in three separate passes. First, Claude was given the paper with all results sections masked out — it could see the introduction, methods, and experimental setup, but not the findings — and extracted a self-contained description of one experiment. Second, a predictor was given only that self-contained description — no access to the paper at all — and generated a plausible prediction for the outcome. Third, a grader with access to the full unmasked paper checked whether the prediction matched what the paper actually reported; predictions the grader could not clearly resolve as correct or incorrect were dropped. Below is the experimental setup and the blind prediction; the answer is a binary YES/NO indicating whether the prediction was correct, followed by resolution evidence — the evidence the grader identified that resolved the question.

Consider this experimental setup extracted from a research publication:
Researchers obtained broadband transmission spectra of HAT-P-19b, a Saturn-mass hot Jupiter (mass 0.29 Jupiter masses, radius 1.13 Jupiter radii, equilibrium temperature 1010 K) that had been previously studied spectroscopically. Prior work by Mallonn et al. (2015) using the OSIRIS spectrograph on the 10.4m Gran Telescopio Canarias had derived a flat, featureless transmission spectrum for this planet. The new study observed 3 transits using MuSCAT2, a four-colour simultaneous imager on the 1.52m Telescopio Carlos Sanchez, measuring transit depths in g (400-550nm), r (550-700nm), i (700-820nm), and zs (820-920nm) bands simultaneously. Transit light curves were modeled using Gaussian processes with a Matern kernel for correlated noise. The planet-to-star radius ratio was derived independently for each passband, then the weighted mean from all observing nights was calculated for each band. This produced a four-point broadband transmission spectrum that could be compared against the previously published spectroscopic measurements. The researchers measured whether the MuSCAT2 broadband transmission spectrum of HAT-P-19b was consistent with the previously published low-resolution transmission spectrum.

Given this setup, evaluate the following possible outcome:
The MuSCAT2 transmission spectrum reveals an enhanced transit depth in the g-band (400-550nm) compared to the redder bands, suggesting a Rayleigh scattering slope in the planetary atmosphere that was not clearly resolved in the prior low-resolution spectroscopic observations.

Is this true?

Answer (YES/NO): NO